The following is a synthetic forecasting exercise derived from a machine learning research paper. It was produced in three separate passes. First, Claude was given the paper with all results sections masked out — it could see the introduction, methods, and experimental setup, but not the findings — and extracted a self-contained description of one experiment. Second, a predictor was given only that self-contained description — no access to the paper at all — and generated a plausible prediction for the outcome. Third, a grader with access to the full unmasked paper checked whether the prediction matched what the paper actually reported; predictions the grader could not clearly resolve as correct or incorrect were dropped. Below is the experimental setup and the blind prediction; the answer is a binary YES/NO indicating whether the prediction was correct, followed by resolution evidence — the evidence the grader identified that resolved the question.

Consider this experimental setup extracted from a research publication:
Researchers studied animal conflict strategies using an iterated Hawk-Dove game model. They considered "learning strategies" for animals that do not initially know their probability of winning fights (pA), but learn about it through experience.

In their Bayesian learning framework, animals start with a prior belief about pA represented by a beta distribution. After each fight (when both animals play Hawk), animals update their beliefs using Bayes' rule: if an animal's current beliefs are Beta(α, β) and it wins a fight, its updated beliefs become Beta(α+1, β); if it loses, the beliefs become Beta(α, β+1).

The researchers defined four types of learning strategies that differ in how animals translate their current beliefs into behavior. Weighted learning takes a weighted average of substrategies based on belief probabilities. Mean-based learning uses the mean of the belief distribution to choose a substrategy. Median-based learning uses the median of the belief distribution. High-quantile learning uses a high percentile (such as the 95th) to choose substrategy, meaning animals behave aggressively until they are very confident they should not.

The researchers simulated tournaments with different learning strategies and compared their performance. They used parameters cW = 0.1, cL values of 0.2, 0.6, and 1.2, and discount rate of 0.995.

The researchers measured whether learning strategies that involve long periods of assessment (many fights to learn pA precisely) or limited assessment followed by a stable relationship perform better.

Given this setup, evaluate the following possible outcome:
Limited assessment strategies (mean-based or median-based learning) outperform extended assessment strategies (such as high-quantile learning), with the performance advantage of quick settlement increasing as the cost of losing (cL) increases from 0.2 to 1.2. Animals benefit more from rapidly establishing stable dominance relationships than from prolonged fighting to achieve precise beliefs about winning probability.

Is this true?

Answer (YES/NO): NO